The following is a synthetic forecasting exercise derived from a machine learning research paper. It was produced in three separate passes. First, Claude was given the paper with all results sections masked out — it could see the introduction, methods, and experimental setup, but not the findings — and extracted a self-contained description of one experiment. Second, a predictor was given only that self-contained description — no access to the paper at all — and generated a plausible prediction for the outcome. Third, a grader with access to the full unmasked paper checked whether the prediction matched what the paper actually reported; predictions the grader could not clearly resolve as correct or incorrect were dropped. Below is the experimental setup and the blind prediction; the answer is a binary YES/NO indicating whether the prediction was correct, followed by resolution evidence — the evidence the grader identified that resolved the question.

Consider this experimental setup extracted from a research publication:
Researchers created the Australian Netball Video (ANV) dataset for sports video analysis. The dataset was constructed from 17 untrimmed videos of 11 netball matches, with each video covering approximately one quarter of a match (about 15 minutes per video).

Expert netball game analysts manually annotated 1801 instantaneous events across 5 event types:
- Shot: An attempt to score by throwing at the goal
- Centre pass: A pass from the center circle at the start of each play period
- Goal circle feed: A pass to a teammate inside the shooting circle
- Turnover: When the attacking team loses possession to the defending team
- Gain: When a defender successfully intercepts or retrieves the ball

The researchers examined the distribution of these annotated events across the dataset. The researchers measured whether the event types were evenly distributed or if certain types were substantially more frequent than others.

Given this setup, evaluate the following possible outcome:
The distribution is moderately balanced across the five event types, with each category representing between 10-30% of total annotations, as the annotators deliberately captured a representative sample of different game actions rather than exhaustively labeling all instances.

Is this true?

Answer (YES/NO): NO